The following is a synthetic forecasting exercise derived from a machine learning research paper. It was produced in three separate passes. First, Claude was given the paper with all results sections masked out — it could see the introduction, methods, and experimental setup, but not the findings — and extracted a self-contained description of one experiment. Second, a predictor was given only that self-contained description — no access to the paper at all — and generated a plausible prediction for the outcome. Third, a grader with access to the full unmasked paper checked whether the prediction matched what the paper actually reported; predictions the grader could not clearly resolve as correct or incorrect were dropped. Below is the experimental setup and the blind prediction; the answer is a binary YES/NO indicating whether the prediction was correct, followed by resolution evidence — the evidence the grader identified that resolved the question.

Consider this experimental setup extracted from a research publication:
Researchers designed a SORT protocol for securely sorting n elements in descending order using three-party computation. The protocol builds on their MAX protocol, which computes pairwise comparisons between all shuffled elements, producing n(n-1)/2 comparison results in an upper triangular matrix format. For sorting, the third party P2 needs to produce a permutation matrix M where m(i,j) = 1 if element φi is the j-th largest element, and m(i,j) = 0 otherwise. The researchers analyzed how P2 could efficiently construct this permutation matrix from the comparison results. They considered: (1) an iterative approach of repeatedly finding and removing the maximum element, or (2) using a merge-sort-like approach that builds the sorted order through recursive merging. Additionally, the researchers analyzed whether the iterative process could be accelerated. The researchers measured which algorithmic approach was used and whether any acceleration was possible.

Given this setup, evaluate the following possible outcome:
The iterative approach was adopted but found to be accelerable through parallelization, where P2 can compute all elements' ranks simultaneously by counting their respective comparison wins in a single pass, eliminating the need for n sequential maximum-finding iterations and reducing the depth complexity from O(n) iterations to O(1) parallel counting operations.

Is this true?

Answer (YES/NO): NO